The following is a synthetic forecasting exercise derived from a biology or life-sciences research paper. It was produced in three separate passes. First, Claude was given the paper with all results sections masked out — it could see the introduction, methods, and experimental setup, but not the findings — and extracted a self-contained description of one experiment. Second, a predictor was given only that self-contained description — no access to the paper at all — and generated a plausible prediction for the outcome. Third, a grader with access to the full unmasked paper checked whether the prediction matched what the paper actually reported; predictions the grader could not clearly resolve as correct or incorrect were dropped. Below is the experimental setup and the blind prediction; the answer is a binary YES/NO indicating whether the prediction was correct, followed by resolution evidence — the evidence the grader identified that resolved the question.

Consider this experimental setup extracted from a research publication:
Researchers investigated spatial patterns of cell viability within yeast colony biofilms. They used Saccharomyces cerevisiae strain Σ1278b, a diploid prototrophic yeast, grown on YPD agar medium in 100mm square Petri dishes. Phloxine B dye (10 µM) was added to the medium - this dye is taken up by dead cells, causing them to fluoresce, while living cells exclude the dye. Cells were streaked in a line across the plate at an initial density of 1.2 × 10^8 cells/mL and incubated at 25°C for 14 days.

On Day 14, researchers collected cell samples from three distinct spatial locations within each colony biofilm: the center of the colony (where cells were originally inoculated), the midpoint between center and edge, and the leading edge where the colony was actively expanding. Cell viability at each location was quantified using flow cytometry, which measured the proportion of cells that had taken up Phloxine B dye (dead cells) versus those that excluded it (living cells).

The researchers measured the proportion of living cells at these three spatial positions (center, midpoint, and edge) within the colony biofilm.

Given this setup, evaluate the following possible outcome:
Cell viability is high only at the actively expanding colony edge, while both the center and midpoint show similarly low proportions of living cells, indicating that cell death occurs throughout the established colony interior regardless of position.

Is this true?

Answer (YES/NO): NO